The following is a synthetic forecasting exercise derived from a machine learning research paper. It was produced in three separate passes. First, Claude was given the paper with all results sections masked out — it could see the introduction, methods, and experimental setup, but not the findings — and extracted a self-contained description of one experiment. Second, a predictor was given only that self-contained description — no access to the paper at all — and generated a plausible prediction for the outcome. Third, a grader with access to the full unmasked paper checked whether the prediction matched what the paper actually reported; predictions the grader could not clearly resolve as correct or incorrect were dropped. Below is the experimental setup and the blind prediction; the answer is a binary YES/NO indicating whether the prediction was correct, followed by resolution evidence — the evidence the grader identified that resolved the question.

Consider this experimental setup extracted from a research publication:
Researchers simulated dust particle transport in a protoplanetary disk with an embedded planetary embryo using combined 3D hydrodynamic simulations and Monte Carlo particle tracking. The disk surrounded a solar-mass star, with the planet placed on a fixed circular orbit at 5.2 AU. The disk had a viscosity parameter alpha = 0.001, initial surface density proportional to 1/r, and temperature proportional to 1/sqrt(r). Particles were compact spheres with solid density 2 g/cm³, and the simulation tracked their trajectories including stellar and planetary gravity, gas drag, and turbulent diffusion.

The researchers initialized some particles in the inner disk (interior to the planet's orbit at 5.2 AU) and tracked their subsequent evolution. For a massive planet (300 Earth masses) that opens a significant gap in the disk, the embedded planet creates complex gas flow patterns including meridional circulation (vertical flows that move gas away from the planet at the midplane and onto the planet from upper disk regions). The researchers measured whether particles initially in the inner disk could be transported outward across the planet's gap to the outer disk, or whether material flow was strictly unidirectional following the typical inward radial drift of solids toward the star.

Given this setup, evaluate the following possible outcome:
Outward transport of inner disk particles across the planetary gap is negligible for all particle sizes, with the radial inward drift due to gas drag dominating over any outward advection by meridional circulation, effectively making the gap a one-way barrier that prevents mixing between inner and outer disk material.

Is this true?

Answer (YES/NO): NO